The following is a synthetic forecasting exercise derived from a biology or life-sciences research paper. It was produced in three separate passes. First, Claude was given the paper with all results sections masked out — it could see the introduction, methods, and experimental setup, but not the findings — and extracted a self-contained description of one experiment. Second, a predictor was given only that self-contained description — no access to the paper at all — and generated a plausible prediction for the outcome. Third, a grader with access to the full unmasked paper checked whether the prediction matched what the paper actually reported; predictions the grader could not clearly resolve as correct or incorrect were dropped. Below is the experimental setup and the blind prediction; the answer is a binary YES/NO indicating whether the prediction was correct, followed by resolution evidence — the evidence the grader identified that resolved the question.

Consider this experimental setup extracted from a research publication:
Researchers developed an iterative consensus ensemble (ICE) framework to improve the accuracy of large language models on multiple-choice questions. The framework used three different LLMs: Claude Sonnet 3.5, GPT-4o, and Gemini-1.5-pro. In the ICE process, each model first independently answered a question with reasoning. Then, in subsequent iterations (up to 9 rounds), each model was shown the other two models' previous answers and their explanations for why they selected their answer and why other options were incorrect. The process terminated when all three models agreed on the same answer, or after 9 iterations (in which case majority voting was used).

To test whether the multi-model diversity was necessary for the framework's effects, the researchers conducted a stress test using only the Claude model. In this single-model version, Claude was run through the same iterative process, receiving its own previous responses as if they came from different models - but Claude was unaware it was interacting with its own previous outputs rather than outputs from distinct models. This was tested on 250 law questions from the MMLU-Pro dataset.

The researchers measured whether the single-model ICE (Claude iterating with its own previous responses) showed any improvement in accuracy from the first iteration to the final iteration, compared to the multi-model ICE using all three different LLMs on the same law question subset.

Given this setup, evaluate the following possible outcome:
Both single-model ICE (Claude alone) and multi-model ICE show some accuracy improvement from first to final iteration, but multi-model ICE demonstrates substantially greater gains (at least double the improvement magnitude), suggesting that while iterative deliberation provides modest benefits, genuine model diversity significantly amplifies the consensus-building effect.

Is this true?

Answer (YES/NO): NO